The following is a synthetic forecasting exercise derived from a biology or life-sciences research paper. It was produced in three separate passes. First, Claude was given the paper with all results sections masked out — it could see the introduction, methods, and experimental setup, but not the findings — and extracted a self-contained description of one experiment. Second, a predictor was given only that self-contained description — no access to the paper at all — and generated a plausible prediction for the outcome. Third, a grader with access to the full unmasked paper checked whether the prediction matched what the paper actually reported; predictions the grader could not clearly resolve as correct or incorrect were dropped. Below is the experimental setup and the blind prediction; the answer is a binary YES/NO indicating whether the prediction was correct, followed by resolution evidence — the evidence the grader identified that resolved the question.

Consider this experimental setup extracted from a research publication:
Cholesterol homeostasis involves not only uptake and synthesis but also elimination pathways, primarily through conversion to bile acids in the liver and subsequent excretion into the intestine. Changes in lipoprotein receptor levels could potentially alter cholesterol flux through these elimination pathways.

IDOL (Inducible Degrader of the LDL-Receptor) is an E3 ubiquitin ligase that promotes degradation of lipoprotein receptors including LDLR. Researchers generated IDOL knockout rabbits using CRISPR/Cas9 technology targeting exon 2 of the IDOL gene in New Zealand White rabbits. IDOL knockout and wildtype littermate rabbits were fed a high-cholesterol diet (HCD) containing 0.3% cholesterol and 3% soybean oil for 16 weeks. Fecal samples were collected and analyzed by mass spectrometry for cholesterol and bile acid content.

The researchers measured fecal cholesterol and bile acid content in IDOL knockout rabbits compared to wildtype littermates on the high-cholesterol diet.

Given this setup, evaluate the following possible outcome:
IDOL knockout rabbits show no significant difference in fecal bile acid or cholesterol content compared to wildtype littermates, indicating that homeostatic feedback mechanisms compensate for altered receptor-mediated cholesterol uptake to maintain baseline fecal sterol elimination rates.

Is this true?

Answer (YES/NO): NO